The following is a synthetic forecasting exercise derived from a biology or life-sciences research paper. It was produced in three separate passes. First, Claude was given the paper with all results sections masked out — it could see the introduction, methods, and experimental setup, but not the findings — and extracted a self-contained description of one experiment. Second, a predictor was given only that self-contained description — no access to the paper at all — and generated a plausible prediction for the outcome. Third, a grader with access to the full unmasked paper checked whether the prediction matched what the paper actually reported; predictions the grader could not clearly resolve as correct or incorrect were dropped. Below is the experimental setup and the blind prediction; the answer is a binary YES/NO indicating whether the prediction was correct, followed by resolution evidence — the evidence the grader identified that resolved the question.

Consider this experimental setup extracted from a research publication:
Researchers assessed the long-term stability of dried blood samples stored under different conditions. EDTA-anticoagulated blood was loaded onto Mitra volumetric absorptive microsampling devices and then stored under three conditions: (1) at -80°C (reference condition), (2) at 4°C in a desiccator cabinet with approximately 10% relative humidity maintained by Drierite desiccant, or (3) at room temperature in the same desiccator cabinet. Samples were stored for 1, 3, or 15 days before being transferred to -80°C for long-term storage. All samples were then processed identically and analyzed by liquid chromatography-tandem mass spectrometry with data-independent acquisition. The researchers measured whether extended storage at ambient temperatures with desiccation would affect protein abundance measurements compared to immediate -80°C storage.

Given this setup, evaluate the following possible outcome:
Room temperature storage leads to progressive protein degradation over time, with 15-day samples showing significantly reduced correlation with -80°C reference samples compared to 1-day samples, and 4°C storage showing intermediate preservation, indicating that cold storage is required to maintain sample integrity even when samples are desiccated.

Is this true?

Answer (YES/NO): NO